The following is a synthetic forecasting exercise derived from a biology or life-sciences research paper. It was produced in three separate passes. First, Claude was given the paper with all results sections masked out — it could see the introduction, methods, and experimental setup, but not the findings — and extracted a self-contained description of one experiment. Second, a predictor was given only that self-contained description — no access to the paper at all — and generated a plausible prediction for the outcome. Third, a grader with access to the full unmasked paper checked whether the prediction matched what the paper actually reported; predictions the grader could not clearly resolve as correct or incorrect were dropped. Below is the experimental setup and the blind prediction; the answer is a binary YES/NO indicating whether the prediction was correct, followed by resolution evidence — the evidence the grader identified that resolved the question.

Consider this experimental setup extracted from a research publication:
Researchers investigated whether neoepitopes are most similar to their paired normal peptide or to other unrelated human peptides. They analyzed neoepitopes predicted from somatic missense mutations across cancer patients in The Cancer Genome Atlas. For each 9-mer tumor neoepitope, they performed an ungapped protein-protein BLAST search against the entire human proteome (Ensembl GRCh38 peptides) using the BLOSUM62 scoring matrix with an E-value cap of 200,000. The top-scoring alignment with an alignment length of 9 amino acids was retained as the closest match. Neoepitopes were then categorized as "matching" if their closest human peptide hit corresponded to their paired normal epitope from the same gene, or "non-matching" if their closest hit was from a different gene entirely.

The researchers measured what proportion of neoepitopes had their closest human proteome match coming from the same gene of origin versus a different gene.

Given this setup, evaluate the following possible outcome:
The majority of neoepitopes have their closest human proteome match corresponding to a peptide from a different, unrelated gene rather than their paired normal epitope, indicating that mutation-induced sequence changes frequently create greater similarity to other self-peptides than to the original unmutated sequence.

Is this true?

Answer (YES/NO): NO